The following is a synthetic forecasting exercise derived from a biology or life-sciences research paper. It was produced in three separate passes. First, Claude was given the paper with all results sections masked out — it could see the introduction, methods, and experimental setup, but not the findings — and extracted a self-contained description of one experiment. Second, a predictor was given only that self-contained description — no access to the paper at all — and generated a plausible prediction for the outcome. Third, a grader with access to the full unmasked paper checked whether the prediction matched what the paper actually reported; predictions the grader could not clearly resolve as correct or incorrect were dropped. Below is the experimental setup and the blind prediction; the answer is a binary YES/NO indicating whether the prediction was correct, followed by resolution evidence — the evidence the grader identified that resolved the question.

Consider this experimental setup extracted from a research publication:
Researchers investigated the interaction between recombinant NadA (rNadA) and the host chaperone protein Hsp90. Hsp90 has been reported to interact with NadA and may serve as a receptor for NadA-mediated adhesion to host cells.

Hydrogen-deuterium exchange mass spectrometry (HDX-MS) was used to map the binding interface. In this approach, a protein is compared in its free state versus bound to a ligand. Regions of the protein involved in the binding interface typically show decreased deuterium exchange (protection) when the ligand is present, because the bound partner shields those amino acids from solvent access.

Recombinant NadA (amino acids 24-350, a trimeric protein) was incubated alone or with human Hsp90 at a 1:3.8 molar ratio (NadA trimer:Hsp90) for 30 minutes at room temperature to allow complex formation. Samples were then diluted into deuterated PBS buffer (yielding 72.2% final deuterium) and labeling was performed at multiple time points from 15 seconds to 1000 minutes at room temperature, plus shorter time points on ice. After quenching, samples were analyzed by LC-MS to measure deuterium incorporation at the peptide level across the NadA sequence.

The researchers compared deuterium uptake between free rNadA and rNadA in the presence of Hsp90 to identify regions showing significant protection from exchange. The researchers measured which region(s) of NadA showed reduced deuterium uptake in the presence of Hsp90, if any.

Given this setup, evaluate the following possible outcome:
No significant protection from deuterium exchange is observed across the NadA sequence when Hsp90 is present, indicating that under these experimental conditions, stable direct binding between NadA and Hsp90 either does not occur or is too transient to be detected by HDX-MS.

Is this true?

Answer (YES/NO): NO